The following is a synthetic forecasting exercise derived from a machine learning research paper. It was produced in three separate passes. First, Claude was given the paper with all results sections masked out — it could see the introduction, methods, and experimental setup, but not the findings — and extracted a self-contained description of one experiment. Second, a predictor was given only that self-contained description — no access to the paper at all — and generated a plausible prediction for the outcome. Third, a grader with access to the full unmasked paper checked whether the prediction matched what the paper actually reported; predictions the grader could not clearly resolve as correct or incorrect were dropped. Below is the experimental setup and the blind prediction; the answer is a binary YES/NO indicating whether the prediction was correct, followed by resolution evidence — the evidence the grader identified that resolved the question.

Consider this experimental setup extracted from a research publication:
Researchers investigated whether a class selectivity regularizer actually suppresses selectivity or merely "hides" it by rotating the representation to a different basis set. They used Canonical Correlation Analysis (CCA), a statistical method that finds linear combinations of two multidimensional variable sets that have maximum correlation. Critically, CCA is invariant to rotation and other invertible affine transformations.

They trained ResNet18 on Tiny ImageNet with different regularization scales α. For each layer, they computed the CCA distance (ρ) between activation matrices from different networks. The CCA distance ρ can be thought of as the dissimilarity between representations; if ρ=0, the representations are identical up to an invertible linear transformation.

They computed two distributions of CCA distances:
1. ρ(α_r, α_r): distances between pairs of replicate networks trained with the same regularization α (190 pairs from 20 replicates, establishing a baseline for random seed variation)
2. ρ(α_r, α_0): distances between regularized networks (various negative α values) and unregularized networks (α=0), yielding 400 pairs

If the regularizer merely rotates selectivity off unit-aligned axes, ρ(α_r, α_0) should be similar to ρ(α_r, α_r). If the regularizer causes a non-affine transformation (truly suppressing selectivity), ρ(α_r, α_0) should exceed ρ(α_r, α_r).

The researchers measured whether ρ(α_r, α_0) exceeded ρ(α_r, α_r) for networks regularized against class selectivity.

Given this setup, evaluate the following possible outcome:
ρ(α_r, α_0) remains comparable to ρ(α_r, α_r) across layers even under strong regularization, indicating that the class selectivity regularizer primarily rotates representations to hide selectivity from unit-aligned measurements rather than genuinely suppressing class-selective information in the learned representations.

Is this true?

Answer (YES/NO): NO